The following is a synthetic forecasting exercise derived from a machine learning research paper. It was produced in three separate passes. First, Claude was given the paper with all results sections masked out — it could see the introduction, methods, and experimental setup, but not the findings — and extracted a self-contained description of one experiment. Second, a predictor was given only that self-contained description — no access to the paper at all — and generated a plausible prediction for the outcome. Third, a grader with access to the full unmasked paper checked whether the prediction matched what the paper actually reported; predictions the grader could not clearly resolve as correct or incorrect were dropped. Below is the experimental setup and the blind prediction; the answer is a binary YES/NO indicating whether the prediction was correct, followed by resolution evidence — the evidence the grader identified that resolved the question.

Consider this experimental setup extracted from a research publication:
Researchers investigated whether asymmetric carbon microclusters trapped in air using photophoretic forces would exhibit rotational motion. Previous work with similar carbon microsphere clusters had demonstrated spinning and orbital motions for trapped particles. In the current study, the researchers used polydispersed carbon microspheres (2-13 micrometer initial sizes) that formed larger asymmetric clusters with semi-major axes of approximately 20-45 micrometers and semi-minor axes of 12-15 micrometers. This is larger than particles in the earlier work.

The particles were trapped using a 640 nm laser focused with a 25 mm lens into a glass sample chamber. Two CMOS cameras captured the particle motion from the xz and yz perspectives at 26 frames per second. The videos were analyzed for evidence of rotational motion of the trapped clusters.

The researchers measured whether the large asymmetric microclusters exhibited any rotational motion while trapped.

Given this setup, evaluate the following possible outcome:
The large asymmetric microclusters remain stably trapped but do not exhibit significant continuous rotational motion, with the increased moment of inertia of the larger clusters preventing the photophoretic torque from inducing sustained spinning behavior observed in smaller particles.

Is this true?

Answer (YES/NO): YES